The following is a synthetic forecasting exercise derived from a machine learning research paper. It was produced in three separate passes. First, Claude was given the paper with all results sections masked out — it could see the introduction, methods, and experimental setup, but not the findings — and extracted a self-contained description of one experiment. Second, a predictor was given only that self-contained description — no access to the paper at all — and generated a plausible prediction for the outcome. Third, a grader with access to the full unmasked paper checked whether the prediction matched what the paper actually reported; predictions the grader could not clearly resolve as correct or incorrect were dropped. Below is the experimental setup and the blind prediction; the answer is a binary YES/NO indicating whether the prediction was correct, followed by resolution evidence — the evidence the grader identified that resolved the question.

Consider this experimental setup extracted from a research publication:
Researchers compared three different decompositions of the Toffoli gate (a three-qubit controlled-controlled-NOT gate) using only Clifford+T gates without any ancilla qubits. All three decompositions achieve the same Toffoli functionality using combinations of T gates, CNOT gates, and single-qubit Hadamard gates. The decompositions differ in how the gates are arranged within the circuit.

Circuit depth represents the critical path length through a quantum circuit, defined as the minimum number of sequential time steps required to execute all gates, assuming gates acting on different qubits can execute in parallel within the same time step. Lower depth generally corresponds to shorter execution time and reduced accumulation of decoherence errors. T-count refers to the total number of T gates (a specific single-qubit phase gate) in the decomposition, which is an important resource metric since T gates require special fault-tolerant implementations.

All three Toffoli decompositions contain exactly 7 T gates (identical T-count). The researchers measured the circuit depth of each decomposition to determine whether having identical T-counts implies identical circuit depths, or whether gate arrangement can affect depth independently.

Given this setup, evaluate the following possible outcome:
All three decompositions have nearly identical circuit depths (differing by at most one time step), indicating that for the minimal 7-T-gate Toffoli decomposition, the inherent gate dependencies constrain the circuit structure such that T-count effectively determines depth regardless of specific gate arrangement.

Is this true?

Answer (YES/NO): NO